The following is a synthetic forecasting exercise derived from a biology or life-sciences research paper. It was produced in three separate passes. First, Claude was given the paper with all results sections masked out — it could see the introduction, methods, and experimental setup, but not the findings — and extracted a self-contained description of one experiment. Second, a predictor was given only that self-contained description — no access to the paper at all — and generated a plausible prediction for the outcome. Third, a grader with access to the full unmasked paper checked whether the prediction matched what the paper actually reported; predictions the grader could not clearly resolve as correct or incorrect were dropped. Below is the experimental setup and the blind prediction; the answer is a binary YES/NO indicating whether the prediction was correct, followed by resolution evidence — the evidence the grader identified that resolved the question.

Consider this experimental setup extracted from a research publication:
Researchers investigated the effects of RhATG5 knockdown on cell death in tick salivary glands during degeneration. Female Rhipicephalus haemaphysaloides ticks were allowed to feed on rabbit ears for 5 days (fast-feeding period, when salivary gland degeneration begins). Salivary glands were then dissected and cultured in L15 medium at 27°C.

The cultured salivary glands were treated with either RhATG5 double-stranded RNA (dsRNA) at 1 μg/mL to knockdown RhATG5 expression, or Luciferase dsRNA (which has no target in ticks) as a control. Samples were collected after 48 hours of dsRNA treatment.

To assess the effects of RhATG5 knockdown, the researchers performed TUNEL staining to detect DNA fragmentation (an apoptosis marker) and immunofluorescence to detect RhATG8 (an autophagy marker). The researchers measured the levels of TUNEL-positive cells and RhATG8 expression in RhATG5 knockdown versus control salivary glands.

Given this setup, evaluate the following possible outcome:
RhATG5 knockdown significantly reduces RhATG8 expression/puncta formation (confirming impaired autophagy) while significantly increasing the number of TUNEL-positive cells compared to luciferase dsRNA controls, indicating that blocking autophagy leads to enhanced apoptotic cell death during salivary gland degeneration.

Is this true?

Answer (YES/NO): NO